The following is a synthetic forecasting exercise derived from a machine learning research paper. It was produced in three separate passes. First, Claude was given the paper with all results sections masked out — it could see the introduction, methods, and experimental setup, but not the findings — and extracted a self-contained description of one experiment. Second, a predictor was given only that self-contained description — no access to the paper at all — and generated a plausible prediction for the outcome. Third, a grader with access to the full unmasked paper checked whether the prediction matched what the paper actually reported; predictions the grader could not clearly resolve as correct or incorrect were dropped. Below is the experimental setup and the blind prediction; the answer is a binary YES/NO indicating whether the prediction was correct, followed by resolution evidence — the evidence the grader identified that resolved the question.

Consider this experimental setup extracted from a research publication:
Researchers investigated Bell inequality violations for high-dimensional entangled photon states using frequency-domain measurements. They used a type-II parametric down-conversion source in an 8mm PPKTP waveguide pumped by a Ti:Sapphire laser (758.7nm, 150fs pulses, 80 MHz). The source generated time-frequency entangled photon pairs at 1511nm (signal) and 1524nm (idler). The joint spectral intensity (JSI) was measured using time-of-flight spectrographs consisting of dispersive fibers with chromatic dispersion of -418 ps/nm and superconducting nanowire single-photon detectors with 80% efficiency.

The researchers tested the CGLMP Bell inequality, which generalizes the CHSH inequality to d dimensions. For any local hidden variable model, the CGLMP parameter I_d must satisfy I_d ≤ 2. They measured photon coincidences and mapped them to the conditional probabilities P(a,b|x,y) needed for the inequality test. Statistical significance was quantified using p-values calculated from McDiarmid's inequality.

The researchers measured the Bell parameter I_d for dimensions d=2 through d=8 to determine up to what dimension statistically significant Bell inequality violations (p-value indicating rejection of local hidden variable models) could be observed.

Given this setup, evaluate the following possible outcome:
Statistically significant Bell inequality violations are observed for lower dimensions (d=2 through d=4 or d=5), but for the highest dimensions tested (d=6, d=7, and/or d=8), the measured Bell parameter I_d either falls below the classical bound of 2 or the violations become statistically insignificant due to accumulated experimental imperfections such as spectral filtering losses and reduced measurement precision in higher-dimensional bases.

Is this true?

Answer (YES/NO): NO